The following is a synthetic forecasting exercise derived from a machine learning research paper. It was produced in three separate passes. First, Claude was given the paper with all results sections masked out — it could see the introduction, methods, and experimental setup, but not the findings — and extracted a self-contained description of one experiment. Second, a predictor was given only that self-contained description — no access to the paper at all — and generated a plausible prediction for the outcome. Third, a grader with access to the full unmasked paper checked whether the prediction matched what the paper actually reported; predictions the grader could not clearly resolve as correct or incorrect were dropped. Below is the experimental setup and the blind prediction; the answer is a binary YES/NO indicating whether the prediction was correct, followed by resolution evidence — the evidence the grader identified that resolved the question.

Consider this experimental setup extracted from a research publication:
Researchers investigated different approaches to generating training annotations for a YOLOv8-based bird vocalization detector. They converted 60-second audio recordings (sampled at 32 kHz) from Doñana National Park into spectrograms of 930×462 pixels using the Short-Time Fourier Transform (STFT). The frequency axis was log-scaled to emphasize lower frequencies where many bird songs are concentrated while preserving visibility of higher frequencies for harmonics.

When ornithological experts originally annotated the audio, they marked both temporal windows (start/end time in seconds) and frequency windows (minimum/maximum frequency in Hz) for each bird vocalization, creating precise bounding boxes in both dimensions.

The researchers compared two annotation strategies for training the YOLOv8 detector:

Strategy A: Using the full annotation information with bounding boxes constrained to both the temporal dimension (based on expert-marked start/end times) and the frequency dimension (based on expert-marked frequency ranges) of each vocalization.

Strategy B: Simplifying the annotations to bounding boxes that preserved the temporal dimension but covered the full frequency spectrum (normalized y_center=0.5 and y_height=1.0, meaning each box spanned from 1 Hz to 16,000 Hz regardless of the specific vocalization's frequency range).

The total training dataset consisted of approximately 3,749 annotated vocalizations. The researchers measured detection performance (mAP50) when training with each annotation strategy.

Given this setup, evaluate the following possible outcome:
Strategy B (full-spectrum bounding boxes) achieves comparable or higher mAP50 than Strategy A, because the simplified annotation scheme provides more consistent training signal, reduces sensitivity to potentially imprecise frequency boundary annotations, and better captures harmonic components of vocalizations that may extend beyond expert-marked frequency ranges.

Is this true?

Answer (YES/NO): YES